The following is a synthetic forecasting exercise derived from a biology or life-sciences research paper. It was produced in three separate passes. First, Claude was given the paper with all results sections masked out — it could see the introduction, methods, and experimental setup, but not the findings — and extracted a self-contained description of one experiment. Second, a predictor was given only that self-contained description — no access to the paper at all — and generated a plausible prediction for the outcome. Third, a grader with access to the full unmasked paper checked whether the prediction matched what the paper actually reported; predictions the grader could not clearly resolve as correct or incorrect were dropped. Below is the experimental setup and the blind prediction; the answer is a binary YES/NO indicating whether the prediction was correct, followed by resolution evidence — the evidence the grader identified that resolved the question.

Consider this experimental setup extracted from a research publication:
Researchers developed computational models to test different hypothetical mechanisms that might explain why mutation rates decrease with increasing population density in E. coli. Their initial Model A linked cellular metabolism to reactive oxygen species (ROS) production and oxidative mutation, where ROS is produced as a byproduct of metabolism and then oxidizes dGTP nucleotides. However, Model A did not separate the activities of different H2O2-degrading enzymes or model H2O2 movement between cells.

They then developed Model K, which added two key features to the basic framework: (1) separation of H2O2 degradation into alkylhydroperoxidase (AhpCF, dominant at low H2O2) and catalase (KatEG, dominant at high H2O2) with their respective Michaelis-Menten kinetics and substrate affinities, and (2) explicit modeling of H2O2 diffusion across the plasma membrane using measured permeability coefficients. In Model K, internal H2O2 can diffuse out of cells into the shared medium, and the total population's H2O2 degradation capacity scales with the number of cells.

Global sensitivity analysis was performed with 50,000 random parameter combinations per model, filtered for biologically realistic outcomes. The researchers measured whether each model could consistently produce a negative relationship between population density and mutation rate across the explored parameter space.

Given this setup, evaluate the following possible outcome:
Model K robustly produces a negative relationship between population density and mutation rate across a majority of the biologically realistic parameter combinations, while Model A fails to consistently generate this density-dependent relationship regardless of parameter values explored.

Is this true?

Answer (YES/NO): NO